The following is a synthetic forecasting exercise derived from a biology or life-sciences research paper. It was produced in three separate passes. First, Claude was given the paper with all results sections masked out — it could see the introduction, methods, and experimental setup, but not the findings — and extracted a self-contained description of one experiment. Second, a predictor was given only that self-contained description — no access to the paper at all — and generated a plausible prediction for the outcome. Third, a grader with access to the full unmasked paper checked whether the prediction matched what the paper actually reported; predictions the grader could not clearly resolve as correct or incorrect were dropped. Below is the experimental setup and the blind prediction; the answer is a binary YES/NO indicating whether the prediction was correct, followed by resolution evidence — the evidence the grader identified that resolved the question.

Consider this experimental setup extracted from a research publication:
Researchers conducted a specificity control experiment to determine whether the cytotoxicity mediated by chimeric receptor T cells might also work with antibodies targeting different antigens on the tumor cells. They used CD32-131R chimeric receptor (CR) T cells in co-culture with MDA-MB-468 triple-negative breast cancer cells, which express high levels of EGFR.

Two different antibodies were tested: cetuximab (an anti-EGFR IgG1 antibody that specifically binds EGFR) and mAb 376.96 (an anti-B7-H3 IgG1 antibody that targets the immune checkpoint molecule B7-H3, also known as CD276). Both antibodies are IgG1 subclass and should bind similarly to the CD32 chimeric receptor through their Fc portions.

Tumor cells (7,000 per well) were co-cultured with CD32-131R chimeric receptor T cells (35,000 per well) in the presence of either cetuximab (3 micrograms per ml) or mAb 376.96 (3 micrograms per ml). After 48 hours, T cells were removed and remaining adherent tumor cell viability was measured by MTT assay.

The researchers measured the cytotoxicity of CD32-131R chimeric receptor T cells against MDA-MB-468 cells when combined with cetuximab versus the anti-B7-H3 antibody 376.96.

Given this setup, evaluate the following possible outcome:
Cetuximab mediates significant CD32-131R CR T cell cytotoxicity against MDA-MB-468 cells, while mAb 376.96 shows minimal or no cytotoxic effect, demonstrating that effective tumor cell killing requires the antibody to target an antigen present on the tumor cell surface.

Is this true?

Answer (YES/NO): NO